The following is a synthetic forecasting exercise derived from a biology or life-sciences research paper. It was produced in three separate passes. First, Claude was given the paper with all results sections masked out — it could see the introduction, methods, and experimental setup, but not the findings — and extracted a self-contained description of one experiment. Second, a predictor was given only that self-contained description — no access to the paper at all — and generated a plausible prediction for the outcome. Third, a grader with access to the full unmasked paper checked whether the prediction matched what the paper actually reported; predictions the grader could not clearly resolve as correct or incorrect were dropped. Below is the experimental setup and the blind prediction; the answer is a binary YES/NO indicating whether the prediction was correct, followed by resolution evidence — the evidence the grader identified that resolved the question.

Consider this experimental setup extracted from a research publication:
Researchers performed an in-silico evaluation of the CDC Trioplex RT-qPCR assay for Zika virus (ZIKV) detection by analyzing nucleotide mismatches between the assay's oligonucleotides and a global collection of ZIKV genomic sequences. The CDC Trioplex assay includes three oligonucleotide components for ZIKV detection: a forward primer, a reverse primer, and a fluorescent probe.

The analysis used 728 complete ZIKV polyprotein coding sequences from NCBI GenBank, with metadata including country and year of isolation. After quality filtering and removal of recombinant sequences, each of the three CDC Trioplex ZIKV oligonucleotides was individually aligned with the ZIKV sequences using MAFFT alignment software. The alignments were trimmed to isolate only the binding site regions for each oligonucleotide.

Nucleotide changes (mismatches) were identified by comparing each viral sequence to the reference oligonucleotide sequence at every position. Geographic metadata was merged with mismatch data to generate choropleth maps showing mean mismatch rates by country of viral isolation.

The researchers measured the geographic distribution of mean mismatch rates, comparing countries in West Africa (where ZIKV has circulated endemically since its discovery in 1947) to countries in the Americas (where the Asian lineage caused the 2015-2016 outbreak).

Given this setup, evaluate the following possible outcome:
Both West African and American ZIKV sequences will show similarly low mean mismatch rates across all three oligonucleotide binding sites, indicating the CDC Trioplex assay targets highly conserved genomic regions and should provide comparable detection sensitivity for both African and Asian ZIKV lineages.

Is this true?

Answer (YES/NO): NO